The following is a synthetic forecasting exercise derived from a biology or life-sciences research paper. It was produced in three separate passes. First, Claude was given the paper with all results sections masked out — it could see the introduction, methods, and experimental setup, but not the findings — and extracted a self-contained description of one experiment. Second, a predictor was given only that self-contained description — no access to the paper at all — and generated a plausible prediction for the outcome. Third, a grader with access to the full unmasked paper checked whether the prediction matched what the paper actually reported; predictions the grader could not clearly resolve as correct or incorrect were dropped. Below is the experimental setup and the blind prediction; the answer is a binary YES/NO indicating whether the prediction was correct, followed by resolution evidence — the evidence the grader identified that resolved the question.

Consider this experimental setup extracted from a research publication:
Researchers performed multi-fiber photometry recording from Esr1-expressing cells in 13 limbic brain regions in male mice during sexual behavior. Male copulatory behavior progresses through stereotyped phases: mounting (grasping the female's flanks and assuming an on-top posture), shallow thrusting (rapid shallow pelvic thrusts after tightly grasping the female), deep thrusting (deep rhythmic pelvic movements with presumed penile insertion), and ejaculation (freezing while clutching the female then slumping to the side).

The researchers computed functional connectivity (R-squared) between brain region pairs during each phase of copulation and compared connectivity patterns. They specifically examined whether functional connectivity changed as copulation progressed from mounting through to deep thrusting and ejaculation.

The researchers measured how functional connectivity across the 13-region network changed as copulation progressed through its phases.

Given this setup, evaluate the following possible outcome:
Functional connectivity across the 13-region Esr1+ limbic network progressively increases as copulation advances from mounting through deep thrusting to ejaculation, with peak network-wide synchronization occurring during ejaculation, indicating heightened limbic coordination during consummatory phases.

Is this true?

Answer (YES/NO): NO